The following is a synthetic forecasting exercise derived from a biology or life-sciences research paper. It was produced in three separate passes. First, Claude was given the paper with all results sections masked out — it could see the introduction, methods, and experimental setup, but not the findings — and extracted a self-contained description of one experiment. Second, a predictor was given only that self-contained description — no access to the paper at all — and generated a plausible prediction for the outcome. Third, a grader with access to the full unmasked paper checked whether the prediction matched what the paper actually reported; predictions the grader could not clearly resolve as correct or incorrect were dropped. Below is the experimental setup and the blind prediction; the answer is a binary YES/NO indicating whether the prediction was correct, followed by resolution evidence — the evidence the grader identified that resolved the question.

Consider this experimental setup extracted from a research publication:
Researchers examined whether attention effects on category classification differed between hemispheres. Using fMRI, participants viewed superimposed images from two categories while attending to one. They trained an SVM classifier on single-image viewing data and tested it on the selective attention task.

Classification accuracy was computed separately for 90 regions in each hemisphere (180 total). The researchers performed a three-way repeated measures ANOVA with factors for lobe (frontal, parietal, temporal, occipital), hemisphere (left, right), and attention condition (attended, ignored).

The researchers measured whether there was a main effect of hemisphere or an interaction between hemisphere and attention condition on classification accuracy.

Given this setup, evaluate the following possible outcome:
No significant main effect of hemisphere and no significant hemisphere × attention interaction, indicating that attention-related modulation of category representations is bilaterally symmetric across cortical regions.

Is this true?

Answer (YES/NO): YES